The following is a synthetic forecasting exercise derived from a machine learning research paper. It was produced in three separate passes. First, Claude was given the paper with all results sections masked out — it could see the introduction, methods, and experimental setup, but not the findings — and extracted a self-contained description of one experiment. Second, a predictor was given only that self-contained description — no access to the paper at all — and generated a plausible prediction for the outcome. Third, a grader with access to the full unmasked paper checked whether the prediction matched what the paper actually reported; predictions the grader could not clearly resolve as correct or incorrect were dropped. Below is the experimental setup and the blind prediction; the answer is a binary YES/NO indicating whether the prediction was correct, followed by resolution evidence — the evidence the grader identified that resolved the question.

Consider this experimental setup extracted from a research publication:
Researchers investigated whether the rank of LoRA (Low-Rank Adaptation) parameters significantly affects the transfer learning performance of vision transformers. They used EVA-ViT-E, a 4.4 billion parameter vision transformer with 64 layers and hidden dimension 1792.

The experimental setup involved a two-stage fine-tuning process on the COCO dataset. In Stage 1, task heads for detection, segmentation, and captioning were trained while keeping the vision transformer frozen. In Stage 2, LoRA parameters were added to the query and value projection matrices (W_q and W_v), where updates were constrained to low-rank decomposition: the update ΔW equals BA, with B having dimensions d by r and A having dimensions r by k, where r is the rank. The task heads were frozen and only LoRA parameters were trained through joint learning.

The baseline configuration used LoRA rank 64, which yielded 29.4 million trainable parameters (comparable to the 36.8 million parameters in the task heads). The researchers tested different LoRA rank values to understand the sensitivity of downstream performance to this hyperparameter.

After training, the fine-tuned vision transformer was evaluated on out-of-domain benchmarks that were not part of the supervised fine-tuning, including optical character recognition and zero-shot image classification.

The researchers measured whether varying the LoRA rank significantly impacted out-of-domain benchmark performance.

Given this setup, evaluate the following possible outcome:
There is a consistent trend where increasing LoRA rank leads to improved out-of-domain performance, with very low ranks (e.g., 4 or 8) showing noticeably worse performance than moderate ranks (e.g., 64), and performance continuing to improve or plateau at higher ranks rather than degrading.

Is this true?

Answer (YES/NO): NO